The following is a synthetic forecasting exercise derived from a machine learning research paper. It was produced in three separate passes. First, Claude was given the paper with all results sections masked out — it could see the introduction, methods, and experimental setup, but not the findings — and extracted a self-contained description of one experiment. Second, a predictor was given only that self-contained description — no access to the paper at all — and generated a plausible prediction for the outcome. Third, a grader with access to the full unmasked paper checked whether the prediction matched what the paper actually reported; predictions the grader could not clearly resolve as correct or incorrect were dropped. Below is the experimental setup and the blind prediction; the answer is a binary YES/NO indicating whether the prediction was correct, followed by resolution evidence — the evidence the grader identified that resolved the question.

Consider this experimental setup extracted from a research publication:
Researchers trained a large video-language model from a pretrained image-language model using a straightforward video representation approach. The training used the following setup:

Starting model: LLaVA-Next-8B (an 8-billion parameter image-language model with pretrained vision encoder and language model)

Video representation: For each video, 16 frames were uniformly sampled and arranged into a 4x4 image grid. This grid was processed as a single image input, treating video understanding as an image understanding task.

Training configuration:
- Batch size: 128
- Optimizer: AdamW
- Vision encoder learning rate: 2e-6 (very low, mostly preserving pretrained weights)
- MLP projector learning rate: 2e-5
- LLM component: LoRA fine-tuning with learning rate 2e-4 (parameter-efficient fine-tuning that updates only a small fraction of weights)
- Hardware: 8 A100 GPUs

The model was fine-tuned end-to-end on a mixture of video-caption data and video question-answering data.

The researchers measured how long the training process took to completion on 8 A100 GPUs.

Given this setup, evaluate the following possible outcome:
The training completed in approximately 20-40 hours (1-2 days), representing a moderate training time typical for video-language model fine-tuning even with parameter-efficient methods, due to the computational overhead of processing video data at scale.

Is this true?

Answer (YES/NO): NO